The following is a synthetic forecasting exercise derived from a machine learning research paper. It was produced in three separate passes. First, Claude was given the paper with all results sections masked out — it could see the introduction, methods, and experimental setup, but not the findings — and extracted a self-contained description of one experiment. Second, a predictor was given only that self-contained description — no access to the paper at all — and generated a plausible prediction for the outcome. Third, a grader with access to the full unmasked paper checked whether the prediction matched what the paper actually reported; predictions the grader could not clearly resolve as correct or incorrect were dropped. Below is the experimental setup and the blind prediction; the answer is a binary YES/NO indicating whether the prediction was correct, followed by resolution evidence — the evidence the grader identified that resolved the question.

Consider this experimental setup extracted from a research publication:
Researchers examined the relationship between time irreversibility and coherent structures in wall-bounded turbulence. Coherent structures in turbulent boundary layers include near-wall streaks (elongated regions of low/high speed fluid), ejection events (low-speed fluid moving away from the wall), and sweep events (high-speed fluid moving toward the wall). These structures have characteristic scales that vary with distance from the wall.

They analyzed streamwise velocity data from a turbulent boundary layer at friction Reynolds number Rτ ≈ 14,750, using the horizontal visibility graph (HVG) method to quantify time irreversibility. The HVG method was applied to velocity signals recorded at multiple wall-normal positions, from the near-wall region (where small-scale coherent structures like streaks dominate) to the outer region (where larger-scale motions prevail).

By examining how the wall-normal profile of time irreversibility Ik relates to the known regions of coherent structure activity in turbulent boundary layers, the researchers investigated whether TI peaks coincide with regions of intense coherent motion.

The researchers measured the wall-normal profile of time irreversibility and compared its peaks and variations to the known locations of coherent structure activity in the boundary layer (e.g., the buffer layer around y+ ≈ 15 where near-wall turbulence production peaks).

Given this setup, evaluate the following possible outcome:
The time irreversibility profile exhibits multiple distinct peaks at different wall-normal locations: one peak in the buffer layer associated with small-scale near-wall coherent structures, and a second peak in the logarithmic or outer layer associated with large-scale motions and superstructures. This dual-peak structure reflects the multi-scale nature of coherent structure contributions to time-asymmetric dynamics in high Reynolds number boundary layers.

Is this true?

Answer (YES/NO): NO